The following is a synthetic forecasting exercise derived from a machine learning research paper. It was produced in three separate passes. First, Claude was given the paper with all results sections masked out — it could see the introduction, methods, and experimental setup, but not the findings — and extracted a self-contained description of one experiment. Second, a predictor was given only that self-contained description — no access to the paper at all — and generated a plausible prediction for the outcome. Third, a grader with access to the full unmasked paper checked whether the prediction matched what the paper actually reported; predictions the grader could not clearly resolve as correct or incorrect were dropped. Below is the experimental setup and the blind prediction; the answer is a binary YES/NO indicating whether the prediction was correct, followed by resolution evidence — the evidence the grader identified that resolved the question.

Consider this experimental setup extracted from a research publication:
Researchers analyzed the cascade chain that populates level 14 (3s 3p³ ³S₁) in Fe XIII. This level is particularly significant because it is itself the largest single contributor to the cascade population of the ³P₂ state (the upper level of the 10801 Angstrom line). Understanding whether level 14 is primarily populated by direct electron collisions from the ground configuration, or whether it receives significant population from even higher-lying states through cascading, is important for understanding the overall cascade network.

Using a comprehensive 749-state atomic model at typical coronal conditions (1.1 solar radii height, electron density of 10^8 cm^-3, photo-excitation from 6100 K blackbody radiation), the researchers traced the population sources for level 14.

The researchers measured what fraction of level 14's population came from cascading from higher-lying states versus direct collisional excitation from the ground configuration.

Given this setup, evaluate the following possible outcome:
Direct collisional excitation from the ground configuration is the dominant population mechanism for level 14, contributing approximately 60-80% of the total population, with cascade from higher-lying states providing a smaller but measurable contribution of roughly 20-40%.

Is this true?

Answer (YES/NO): NO